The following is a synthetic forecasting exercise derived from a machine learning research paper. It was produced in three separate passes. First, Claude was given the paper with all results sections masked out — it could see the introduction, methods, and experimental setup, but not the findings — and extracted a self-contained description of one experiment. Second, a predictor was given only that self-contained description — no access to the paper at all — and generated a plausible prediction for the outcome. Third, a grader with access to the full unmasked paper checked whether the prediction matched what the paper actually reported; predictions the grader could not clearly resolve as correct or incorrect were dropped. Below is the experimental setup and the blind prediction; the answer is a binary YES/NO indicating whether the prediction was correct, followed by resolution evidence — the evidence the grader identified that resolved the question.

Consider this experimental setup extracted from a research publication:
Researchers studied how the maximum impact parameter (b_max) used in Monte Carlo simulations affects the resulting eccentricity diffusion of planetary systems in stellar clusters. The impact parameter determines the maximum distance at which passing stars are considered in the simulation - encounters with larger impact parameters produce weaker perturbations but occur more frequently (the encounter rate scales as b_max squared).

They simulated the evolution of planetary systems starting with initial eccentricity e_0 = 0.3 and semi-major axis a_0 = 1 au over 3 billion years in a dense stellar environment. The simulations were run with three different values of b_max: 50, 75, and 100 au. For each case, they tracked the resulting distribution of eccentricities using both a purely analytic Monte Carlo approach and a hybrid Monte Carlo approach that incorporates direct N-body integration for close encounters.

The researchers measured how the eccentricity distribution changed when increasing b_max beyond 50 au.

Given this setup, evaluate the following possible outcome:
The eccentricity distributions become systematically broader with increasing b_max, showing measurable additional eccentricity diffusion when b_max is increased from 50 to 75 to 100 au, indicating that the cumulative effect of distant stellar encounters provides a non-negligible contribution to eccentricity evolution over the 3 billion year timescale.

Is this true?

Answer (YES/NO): NO